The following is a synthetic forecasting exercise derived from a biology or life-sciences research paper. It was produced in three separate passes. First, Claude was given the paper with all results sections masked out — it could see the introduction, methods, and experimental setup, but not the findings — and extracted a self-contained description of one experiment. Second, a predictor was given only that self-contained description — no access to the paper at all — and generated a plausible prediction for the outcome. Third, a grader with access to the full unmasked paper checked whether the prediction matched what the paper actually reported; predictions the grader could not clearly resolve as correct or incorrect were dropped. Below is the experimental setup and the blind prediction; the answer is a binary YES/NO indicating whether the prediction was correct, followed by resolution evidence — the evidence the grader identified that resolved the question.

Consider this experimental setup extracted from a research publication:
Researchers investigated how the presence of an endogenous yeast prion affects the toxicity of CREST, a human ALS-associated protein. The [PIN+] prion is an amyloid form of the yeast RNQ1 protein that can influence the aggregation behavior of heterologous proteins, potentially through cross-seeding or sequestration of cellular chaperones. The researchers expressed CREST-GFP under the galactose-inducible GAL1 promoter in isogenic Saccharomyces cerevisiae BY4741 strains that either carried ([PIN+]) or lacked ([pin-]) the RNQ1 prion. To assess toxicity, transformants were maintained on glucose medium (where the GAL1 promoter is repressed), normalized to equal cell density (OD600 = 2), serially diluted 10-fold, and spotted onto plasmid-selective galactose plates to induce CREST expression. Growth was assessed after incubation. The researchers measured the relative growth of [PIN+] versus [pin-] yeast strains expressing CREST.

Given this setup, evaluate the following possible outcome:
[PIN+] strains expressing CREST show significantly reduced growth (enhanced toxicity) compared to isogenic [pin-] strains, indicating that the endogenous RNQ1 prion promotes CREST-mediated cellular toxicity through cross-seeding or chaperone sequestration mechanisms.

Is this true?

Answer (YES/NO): NO